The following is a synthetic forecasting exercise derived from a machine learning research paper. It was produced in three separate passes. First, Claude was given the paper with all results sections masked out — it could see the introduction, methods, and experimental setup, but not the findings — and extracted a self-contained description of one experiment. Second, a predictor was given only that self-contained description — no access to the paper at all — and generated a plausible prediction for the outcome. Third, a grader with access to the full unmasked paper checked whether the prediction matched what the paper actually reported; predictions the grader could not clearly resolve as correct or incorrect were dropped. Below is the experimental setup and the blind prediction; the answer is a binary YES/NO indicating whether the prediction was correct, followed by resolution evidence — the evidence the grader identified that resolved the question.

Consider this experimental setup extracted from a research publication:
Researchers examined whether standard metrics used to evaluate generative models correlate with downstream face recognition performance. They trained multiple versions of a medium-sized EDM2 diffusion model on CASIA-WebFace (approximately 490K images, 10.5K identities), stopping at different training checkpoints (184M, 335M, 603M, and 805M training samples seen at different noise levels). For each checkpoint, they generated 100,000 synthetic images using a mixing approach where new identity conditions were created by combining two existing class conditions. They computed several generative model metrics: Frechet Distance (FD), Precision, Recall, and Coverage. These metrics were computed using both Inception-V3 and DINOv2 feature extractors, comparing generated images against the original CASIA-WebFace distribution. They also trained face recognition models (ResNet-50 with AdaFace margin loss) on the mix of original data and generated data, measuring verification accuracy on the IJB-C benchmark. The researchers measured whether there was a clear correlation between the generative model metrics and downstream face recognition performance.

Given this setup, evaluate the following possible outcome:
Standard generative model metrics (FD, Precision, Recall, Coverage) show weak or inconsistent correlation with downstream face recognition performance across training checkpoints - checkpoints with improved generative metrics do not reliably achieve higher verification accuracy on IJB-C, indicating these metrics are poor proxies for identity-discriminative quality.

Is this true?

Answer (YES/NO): YES